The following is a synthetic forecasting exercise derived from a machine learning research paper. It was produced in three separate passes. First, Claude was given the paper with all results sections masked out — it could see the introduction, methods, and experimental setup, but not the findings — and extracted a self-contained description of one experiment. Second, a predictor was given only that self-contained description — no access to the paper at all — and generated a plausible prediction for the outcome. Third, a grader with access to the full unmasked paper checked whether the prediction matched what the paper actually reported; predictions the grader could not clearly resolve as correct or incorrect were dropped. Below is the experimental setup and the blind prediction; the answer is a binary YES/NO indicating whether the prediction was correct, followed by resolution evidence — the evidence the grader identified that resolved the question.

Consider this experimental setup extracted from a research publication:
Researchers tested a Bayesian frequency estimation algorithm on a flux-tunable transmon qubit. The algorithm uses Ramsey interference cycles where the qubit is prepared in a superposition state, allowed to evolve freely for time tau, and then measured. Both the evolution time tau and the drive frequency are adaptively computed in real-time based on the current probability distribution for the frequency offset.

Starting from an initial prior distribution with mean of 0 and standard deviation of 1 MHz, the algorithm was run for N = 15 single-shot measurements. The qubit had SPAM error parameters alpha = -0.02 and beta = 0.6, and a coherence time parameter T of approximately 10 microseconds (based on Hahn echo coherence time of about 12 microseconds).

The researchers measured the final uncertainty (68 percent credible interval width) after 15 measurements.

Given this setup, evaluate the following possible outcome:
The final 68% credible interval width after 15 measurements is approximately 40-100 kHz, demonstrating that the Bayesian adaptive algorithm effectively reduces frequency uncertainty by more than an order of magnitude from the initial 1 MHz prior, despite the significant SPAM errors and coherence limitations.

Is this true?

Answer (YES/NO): YES